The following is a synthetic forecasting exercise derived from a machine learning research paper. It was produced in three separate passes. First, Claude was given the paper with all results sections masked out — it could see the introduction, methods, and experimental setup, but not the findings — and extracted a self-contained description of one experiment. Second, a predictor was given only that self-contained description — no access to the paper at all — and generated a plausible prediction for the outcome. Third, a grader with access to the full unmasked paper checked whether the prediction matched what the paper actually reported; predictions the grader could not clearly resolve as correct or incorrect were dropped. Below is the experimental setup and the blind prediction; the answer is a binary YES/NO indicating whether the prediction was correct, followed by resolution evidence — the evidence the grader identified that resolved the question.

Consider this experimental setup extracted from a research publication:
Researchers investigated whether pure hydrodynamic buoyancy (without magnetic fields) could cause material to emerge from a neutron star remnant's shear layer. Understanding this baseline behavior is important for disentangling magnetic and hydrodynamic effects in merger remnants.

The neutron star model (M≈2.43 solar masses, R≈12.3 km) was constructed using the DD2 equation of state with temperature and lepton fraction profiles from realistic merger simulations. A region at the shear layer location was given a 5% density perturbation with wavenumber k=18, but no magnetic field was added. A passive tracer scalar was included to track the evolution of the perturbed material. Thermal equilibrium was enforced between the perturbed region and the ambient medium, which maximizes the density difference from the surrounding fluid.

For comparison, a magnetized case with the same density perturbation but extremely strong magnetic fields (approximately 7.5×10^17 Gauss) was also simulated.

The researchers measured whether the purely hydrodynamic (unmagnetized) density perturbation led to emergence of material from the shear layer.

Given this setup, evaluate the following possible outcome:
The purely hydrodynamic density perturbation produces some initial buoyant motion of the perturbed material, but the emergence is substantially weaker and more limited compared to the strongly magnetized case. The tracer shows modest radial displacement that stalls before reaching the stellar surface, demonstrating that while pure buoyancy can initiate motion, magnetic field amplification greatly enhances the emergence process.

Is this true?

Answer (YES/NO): NO